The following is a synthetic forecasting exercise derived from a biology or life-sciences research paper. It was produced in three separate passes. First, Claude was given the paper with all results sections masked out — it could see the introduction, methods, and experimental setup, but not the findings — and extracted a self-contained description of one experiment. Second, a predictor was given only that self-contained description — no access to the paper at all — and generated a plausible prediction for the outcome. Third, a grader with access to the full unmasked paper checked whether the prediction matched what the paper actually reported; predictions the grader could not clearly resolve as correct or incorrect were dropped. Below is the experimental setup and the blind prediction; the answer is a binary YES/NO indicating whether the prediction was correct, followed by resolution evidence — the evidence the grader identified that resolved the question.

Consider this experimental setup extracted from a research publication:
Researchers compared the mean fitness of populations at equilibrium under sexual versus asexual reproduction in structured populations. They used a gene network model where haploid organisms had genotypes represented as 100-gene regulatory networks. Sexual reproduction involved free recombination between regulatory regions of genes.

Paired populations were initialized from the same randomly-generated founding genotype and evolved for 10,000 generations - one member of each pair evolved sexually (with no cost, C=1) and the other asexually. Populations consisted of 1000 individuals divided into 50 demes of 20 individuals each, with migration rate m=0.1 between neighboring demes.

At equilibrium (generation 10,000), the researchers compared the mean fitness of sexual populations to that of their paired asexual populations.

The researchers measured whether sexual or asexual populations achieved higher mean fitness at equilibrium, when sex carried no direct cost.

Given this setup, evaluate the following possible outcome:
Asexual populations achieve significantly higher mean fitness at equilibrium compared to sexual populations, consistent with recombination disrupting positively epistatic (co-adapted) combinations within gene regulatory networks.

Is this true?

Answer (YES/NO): NO